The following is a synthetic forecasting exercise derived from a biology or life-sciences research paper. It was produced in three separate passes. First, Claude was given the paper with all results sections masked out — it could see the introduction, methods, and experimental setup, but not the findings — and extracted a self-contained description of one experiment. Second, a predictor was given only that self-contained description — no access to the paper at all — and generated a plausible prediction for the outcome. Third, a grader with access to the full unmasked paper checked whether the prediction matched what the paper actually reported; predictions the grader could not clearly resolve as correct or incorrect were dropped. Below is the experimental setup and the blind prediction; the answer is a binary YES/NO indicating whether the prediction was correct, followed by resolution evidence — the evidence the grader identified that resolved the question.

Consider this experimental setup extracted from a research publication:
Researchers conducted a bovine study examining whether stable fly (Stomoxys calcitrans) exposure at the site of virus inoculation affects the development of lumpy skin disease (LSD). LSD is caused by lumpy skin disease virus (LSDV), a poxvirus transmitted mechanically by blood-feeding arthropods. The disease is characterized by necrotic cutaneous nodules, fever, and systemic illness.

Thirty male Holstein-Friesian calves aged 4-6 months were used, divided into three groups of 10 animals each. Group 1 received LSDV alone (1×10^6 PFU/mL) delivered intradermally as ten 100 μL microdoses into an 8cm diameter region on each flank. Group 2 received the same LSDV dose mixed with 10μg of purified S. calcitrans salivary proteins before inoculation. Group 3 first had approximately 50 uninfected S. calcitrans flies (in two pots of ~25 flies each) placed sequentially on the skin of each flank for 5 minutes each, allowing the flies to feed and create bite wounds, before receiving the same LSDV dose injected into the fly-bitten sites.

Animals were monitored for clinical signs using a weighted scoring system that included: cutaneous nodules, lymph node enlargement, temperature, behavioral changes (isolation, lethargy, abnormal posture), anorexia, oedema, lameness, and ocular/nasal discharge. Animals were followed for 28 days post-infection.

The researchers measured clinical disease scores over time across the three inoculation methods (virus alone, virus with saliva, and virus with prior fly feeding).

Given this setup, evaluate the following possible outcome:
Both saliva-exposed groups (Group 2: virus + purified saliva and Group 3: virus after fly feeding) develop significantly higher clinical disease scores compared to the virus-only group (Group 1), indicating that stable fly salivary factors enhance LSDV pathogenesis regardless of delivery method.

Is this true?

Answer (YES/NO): NO